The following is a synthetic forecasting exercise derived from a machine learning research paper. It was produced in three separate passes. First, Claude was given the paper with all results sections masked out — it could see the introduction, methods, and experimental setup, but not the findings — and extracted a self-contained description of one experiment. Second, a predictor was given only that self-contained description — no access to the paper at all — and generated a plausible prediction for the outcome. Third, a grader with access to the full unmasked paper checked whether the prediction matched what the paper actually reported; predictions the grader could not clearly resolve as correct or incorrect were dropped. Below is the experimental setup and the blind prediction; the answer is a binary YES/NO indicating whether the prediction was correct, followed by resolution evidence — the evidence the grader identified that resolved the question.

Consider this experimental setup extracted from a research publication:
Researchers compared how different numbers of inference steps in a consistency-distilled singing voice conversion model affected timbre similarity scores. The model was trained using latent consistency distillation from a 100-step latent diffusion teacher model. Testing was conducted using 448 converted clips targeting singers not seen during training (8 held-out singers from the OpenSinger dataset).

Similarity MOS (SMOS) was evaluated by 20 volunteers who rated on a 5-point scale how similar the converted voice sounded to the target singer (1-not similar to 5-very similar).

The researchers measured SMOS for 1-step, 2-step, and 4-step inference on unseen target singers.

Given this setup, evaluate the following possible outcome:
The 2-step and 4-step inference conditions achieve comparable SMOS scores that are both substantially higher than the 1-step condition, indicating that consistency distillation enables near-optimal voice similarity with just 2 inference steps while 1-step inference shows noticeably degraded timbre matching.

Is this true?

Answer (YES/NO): YES